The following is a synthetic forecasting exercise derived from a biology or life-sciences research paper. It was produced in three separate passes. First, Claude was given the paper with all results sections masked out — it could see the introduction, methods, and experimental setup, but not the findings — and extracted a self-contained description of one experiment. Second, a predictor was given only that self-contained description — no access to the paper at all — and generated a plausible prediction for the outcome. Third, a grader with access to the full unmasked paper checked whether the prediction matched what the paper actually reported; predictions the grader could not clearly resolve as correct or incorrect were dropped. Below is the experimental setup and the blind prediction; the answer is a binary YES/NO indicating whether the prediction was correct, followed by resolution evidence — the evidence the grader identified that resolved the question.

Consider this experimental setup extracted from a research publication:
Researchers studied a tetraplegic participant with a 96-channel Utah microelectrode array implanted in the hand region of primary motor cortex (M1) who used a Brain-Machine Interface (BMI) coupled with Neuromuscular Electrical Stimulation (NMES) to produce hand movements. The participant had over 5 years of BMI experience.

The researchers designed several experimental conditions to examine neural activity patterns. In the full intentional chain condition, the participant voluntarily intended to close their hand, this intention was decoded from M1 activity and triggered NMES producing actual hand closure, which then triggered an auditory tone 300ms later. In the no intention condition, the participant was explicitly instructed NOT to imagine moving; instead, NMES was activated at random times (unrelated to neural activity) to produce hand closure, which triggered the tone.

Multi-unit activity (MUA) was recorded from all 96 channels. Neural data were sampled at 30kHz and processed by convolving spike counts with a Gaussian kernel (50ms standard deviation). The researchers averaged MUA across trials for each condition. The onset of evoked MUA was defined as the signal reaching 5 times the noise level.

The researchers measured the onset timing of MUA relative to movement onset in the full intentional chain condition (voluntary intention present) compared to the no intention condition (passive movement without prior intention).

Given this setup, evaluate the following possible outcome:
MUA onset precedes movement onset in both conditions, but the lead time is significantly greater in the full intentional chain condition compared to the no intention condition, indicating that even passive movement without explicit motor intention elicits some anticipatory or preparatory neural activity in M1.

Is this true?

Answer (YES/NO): NO